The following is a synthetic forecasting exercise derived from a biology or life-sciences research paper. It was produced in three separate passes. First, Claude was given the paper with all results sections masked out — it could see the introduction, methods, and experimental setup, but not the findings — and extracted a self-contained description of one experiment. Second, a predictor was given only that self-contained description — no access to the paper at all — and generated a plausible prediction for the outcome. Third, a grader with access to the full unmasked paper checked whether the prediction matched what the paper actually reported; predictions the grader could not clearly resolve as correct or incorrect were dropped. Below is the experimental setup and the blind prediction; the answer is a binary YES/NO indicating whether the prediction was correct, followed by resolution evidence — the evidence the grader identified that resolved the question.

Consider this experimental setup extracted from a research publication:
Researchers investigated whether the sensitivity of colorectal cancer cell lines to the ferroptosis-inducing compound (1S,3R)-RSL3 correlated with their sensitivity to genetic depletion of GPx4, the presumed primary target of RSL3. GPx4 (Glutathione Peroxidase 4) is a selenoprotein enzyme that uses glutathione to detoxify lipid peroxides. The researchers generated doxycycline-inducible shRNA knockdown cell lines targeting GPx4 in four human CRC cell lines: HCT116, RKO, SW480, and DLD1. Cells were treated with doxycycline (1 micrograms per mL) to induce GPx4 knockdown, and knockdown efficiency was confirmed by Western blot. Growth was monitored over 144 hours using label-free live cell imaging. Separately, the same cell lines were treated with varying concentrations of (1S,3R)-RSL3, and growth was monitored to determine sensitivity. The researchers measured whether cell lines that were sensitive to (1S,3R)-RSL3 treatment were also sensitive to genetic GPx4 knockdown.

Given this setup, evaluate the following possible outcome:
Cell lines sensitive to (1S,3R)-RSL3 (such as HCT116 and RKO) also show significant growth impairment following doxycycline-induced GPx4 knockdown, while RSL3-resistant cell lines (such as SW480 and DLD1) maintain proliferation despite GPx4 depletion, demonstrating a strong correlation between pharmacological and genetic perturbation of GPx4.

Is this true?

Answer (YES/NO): NO